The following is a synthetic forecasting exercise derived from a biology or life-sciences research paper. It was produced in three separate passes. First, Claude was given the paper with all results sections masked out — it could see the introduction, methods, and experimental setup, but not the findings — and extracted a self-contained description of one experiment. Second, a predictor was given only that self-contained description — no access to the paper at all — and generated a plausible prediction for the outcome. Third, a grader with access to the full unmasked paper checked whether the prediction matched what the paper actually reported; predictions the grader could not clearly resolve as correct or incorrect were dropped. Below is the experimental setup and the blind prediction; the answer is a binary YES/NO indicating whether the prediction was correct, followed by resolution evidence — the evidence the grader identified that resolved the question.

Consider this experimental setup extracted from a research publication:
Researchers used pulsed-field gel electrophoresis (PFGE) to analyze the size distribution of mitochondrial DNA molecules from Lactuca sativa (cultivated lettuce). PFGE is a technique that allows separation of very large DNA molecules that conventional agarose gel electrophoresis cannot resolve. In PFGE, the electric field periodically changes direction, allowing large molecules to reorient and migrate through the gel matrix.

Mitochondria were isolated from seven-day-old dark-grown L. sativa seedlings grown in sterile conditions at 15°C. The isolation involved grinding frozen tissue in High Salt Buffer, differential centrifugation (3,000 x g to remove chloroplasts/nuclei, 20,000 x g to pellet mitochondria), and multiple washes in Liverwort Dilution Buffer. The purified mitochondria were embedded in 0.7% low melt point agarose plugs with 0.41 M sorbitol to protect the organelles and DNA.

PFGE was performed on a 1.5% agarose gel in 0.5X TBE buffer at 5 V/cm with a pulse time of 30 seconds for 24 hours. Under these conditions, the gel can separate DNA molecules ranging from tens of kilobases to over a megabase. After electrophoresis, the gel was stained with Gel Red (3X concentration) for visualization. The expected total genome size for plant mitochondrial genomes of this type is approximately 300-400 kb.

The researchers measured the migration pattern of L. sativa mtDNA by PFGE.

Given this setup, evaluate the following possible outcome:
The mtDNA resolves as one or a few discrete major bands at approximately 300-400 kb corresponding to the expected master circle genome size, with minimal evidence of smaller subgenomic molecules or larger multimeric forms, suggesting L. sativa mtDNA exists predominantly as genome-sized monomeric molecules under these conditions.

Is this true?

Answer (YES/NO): NO